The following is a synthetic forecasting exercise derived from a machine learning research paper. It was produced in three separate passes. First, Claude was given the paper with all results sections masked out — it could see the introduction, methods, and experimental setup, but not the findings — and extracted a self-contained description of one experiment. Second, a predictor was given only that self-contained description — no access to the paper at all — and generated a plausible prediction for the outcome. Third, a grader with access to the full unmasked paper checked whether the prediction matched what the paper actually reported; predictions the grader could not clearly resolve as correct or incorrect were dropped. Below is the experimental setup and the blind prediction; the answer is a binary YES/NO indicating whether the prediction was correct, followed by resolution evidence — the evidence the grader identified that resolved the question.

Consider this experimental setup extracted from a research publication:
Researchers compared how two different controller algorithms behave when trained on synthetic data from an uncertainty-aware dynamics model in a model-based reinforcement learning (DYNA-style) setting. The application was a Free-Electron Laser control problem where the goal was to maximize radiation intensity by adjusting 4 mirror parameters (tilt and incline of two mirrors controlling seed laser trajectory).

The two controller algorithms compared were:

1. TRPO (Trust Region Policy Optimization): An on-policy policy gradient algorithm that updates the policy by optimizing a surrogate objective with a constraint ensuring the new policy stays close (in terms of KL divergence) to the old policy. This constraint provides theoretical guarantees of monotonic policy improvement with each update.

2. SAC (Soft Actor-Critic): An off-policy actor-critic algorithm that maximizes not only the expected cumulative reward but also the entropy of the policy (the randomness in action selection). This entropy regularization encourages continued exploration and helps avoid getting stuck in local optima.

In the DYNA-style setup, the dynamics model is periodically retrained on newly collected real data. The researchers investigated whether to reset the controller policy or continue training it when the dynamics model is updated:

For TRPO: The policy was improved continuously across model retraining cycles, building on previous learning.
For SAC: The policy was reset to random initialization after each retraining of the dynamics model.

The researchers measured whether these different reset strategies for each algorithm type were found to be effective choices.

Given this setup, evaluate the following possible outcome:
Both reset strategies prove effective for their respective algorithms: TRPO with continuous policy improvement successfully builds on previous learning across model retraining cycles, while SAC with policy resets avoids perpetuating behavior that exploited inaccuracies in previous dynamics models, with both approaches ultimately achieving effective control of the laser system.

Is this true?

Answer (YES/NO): YES